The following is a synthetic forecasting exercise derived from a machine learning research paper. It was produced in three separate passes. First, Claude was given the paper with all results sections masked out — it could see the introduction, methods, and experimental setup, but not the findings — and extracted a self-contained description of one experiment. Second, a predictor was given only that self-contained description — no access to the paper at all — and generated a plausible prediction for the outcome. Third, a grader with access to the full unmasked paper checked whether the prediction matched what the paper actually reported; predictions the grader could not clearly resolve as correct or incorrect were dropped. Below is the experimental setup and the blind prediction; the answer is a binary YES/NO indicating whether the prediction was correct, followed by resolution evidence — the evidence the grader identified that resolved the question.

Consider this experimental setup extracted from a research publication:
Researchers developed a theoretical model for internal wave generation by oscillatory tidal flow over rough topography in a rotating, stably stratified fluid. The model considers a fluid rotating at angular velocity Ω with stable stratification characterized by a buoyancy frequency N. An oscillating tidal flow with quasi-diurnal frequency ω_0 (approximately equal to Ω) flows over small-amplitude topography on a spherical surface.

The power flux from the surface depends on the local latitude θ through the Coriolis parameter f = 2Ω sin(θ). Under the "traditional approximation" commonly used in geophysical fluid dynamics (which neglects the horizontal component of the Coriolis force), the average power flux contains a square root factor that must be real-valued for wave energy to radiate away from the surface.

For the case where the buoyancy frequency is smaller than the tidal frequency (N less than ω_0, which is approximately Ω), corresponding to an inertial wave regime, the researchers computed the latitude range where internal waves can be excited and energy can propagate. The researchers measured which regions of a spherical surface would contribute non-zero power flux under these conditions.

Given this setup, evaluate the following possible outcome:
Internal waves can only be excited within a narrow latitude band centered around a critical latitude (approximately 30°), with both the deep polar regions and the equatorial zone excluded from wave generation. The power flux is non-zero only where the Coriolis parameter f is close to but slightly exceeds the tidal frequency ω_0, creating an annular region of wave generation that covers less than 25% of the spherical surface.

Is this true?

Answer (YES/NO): NO